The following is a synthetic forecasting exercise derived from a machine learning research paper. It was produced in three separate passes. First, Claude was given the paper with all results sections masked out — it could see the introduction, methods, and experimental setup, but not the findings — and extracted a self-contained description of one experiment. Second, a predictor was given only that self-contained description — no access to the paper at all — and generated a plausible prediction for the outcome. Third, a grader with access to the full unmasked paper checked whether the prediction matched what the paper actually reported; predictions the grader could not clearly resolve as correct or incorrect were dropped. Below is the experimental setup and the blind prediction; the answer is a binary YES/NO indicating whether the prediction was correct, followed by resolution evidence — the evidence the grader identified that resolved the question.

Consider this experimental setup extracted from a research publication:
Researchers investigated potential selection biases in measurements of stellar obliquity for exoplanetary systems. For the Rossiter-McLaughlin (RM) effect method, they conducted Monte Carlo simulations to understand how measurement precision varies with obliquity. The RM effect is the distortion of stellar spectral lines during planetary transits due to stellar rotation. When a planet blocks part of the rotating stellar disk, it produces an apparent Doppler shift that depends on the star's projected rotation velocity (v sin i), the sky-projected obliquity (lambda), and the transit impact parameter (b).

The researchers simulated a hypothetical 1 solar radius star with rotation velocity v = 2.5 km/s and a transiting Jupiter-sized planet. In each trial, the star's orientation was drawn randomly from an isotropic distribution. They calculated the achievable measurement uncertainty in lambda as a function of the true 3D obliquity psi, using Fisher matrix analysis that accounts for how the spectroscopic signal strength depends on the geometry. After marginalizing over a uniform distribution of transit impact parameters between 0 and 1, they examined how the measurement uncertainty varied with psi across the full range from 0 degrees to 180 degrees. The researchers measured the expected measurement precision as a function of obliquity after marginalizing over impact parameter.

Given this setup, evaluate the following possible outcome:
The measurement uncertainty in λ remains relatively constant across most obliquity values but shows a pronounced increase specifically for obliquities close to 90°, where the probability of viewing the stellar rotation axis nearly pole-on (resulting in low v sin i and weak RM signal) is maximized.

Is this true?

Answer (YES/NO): NO